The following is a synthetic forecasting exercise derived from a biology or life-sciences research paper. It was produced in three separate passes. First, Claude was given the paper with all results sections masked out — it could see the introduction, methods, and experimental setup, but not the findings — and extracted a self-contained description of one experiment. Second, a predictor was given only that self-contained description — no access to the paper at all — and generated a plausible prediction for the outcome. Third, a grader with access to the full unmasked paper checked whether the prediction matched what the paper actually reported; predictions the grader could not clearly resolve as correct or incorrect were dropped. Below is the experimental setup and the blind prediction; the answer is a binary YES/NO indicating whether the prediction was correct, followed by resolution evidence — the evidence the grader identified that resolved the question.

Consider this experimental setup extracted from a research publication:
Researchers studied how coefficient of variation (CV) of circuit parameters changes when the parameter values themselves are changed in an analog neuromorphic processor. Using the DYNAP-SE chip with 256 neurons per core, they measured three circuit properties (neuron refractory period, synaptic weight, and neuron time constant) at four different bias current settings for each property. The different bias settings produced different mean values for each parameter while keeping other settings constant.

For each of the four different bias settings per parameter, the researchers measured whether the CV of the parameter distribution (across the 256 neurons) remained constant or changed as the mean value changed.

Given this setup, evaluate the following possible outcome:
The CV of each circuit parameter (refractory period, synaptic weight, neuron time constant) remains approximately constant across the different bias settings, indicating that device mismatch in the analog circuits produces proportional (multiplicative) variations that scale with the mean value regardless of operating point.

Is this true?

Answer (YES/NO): YES